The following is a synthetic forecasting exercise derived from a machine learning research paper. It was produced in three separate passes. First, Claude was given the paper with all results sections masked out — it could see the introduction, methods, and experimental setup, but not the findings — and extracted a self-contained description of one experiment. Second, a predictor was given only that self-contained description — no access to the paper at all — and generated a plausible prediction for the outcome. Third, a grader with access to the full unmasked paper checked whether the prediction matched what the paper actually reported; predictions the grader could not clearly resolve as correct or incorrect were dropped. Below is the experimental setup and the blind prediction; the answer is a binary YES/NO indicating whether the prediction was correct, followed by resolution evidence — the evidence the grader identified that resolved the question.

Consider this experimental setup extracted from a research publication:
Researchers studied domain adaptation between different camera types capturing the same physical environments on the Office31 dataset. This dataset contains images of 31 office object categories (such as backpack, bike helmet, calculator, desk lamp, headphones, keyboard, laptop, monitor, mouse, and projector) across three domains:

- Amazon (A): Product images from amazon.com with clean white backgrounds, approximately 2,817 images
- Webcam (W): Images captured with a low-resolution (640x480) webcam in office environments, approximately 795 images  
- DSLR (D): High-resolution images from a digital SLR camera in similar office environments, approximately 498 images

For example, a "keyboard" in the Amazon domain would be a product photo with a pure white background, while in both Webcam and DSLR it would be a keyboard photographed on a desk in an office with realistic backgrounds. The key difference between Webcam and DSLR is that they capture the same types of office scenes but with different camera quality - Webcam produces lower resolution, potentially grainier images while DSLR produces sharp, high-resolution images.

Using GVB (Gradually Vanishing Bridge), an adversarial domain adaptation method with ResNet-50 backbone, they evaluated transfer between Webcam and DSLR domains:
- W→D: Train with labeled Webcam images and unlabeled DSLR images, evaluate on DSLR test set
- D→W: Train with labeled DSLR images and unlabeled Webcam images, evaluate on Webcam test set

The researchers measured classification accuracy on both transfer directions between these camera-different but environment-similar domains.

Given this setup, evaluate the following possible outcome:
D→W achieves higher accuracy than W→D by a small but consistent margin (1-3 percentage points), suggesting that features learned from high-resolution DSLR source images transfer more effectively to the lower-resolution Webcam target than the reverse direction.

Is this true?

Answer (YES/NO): NO